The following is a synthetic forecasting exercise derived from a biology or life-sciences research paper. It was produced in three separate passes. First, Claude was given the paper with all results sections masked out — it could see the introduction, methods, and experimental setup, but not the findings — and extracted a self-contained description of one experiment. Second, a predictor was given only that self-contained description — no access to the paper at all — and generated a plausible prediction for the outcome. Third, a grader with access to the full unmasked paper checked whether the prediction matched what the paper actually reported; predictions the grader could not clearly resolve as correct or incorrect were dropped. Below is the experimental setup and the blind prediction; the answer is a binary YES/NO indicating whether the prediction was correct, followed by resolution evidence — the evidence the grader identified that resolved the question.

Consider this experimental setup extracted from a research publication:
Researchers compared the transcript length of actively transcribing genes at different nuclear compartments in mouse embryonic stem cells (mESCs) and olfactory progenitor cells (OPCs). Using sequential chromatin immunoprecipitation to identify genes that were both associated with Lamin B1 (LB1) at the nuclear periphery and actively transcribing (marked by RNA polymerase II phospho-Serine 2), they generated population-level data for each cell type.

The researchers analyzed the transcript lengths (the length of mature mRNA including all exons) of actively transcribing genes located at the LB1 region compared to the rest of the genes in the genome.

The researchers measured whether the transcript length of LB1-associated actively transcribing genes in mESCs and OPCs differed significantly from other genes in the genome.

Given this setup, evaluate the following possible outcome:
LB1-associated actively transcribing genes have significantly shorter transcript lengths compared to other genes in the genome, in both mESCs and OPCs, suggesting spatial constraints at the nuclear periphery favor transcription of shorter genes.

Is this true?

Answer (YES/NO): NO